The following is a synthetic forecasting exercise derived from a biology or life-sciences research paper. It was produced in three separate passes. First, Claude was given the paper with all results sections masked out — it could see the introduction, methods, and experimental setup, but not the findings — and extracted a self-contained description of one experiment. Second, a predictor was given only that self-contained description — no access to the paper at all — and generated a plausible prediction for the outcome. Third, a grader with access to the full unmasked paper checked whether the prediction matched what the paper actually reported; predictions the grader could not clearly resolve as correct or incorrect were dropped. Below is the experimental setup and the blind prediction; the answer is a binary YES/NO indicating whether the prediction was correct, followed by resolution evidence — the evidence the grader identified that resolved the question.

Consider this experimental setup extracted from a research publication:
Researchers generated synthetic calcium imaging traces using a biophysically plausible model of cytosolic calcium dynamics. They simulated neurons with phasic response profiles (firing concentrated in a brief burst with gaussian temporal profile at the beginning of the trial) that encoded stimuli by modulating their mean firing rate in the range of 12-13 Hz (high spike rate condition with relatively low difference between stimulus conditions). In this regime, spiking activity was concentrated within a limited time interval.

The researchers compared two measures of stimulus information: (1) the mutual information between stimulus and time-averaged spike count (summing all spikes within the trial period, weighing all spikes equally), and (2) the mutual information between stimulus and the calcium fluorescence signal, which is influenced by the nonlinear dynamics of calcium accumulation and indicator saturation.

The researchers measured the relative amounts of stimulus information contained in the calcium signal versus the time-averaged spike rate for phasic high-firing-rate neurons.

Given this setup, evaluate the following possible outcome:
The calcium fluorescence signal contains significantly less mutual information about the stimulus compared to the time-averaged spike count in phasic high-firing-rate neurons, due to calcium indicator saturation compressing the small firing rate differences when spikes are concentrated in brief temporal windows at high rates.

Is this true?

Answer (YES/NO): NO